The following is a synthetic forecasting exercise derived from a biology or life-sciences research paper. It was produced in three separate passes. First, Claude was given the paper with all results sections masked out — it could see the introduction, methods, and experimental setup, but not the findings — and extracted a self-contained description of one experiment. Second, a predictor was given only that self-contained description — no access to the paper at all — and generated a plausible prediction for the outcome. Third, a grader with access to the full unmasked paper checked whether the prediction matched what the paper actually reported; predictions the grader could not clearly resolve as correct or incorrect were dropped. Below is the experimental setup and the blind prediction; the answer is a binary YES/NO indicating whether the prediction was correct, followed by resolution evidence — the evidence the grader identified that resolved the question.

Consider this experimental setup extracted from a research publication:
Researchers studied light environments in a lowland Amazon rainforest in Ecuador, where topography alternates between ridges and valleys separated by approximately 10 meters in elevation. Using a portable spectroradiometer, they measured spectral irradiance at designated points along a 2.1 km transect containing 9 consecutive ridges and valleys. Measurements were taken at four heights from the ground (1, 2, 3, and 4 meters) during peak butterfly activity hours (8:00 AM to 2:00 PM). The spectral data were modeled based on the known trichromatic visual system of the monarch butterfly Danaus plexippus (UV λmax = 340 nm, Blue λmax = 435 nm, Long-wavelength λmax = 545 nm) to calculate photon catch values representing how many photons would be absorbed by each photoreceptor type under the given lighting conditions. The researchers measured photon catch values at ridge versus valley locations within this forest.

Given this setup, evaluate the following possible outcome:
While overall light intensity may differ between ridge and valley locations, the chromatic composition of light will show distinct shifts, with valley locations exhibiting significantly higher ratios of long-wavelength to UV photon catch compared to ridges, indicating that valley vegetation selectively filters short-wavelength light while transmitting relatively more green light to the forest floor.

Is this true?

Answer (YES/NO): NO